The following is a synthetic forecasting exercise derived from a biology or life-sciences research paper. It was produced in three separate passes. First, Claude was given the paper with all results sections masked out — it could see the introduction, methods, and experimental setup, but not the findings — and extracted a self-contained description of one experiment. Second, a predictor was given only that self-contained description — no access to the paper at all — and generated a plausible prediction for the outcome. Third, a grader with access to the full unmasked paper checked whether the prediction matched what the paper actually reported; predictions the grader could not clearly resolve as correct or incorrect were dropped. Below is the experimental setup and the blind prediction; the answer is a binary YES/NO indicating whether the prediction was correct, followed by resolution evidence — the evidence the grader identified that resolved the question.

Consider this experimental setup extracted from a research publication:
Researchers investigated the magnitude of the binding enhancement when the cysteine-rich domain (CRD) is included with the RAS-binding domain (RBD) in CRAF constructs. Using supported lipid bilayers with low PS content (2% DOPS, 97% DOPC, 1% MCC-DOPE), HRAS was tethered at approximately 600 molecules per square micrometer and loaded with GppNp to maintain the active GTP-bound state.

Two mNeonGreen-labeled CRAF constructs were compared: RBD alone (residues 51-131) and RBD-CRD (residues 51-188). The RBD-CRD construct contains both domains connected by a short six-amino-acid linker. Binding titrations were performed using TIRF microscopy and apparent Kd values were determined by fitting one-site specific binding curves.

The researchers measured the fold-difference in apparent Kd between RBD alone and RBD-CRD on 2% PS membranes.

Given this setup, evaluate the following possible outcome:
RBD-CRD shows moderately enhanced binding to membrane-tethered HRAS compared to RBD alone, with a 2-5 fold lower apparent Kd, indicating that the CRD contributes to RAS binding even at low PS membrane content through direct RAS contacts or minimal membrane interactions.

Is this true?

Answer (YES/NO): NO